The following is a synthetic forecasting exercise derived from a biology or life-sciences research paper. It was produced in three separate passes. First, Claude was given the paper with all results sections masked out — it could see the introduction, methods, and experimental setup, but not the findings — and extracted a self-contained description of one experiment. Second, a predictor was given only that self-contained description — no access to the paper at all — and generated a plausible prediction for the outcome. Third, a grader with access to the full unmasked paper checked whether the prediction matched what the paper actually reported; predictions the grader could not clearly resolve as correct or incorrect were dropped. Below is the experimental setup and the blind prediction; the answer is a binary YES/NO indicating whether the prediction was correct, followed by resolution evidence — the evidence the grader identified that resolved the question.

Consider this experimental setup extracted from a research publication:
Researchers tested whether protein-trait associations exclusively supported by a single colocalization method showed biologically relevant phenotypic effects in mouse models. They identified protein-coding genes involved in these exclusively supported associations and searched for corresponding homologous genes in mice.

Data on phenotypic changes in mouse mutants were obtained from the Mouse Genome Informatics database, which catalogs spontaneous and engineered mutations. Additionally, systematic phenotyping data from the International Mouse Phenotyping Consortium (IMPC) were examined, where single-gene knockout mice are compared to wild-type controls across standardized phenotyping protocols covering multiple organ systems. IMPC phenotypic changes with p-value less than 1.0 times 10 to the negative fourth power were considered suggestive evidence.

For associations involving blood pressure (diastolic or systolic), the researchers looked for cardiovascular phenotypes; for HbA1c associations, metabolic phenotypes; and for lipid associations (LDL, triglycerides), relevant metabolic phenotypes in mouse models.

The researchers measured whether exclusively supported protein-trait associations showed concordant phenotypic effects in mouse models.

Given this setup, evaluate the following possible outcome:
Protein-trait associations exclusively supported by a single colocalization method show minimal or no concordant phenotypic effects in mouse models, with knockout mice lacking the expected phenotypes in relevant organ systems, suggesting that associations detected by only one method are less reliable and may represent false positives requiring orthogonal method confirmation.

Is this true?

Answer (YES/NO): NO